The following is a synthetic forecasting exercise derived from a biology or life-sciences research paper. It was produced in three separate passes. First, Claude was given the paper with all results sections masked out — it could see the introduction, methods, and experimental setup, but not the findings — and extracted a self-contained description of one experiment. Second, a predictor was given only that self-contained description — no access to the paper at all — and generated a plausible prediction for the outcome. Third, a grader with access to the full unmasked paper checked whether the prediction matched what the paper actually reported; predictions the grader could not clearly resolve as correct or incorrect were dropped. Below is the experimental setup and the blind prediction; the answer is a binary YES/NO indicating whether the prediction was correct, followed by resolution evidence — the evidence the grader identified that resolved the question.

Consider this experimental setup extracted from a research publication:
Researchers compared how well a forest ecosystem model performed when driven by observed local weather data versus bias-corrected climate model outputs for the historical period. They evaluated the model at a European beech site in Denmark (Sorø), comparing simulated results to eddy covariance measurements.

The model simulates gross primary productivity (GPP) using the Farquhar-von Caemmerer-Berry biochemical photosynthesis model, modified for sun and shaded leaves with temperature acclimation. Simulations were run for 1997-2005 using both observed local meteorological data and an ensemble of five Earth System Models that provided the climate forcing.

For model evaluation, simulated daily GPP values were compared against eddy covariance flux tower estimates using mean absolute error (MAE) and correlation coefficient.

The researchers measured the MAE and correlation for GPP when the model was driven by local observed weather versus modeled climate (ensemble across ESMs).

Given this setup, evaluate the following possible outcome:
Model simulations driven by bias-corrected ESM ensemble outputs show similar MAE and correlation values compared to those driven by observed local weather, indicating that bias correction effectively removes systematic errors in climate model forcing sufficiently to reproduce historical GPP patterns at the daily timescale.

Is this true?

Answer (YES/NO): YES